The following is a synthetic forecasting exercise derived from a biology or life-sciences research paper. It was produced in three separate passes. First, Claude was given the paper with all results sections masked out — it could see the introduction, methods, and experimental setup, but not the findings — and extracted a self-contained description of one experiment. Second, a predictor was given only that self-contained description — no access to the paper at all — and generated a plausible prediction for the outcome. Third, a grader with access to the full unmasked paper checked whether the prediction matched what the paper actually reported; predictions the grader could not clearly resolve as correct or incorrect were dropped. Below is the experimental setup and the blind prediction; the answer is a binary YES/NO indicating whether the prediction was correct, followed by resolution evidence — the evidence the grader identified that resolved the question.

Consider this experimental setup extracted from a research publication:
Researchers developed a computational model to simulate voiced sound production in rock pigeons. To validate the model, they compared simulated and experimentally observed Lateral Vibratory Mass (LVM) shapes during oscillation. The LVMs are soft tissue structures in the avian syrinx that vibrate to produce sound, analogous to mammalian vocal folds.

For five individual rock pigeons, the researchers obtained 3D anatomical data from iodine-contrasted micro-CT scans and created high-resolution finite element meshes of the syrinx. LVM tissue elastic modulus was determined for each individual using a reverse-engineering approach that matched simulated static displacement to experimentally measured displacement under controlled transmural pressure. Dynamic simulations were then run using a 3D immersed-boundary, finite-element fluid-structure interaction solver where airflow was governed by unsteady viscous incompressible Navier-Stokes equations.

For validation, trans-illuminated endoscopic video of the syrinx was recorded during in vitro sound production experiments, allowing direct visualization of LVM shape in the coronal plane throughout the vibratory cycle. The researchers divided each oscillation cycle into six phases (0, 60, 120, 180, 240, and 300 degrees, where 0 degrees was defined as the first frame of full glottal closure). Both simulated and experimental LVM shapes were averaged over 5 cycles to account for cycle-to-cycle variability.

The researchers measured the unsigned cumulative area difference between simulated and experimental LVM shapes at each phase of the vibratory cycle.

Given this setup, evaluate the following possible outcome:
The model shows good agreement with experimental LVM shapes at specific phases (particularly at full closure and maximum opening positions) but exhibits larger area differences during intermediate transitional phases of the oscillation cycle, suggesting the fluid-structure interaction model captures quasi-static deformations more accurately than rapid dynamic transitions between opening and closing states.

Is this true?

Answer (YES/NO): YES